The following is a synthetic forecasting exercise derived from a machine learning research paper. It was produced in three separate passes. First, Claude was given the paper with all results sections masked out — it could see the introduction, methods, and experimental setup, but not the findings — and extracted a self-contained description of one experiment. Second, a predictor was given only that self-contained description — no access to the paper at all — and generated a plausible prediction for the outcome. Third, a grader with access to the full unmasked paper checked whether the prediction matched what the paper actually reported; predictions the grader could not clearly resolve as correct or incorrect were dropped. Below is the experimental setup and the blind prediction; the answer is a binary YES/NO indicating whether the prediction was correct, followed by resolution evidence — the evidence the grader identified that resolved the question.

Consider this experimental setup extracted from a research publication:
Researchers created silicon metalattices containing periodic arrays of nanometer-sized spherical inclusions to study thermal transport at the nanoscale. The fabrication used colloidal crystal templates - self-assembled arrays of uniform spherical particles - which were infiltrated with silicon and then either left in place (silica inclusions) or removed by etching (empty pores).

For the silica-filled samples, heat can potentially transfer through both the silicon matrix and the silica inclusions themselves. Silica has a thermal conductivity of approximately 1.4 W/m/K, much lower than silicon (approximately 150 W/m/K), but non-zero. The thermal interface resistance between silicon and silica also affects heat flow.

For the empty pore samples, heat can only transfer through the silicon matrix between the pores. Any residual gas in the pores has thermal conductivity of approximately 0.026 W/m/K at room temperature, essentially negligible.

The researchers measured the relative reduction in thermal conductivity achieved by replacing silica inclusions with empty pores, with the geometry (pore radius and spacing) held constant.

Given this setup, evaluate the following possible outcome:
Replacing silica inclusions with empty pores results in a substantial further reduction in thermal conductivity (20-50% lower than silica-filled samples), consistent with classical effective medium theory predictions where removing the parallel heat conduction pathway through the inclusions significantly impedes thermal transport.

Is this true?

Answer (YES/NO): NO